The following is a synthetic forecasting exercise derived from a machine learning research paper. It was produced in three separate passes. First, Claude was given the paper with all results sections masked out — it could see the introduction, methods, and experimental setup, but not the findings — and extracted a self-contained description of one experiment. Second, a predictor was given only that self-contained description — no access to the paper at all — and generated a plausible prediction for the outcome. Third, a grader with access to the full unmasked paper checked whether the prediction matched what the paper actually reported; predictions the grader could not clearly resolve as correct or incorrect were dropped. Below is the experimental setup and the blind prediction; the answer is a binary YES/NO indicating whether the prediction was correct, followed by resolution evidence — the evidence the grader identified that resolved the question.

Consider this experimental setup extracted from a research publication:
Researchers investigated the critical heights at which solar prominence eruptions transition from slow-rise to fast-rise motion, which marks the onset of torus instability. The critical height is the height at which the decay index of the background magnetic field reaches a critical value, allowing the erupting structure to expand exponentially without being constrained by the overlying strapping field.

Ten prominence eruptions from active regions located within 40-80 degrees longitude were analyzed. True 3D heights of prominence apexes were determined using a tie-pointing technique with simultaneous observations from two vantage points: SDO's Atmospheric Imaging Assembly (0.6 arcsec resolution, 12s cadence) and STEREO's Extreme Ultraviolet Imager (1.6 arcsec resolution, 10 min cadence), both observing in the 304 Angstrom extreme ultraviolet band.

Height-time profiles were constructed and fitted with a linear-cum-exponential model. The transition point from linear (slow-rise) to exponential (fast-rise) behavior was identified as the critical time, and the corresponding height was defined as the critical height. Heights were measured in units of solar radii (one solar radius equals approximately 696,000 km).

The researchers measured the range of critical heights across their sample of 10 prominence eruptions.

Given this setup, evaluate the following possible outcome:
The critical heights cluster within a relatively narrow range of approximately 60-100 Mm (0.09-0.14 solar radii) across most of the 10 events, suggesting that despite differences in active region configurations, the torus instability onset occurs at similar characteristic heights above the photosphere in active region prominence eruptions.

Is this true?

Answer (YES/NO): NO